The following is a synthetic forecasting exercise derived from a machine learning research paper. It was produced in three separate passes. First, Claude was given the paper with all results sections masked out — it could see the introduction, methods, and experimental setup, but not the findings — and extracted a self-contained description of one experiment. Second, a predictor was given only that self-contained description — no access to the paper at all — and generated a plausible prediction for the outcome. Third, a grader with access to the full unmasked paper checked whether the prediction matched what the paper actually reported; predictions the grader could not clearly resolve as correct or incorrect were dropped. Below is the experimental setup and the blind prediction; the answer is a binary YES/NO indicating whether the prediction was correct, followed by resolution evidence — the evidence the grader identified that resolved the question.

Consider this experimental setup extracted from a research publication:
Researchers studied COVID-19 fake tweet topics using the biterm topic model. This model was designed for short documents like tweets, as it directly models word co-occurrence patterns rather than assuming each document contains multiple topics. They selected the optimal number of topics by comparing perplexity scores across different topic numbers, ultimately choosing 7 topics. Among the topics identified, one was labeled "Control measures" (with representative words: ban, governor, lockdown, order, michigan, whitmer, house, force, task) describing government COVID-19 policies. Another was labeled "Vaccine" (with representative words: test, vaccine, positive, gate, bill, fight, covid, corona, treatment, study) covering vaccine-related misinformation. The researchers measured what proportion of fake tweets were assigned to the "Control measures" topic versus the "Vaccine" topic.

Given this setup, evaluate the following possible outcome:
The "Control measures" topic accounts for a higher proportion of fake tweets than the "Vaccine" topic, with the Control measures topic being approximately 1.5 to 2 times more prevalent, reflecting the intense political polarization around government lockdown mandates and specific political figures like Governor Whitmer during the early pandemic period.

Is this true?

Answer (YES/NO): NO